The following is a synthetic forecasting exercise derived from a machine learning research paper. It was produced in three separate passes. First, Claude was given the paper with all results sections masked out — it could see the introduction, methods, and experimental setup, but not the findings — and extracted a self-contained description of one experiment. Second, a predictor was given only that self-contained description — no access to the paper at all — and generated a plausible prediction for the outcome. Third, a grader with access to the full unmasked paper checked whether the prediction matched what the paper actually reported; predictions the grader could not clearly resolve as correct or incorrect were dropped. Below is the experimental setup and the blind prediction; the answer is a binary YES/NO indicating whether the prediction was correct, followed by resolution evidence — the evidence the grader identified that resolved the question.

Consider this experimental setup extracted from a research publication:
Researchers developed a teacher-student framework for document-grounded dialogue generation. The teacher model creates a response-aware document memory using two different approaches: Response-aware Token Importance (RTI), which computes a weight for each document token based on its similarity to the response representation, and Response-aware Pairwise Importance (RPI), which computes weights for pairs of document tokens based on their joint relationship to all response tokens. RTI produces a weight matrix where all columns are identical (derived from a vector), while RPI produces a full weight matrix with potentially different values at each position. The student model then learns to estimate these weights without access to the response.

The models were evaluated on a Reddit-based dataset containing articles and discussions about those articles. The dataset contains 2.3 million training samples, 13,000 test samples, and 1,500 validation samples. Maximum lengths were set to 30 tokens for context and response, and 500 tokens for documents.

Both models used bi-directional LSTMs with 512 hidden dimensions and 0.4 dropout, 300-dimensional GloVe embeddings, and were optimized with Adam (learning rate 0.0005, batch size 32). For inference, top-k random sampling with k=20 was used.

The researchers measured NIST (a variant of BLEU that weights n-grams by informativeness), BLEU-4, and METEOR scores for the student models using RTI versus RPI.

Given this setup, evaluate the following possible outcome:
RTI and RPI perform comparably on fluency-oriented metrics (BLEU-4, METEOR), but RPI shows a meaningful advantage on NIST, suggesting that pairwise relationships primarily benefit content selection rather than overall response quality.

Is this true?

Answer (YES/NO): NO